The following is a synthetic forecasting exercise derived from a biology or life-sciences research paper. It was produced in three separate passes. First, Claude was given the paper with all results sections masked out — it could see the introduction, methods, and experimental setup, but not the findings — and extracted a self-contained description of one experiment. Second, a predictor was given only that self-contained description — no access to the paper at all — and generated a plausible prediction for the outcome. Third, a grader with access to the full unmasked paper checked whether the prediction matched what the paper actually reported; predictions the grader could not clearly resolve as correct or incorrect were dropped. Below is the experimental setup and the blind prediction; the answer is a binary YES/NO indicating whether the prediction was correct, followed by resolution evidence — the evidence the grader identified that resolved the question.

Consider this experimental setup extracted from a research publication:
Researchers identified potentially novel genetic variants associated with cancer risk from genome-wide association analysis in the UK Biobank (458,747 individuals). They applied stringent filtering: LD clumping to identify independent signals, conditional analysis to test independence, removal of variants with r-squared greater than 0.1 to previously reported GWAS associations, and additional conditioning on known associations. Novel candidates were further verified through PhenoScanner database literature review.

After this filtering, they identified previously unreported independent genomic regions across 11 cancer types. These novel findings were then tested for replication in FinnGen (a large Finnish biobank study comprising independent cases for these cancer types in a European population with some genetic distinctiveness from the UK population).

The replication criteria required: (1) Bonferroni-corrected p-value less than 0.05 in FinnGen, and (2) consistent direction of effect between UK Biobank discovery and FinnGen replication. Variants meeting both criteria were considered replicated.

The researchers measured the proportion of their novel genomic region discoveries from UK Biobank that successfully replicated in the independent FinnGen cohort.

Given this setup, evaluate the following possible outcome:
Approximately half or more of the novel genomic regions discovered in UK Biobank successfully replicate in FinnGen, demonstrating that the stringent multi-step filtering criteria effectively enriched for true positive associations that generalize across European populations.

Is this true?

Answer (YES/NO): NO